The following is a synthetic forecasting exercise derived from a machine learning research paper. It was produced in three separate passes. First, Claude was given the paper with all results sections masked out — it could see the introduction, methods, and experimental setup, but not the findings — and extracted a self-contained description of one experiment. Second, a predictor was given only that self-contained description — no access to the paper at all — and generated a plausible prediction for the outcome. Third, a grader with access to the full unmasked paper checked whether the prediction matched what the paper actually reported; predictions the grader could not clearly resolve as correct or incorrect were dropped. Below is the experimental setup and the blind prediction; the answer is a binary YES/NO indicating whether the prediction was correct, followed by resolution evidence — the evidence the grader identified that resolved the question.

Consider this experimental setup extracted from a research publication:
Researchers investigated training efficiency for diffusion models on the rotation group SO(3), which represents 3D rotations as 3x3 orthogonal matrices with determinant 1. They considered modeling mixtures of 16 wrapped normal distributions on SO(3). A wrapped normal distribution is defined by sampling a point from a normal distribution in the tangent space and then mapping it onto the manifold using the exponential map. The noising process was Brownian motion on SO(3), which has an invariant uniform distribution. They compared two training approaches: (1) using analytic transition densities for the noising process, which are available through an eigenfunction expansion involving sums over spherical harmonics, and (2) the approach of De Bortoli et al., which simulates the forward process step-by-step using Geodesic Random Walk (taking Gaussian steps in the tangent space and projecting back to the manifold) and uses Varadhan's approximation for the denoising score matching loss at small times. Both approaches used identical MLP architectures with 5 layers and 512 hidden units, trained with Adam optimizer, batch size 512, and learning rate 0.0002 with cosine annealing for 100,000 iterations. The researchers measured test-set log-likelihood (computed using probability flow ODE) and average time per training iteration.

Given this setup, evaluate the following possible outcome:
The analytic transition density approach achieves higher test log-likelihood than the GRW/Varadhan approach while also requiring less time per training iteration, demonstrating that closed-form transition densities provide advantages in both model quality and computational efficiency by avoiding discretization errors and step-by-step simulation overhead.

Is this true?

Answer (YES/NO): NO